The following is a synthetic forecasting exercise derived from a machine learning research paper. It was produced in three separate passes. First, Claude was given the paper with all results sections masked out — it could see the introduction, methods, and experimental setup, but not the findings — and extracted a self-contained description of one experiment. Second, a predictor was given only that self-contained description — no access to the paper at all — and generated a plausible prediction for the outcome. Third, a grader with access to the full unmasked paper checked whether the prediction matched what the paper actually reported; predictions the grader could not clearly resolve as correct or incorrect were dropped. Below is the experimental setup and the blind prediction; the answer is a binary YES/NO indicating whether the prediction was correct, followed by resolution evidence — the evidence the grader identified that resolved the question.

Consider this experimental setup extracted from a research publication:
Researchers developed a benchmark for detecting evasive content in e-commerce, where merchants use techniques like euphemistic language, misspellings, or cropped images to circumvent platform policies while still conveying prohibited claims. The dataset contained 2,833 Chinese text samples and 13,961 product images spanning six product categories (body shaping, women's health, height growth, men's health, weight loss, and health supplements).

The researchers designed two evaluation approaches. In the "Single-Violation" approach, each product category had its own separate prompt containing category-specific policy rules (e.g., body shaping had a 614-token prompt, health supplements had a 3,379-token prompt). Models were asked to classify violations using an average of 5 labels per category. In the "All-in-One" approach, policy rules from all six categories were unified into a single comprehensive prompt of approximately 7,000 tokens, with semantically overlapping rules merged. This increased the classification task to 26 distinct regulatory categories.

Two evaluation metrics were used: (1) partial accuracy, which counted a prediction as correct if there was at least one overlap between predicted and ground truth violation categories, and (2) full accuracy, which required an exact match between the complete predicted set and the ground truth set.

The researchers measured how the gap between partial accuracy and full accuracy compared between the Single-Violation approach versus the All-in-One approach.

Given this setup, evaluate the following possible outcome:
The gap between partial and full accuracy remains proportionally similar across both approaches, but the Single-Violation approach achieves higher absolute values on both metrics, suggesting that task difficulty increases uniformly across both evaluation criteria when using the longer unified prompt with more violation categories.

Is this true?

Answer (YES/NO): NO